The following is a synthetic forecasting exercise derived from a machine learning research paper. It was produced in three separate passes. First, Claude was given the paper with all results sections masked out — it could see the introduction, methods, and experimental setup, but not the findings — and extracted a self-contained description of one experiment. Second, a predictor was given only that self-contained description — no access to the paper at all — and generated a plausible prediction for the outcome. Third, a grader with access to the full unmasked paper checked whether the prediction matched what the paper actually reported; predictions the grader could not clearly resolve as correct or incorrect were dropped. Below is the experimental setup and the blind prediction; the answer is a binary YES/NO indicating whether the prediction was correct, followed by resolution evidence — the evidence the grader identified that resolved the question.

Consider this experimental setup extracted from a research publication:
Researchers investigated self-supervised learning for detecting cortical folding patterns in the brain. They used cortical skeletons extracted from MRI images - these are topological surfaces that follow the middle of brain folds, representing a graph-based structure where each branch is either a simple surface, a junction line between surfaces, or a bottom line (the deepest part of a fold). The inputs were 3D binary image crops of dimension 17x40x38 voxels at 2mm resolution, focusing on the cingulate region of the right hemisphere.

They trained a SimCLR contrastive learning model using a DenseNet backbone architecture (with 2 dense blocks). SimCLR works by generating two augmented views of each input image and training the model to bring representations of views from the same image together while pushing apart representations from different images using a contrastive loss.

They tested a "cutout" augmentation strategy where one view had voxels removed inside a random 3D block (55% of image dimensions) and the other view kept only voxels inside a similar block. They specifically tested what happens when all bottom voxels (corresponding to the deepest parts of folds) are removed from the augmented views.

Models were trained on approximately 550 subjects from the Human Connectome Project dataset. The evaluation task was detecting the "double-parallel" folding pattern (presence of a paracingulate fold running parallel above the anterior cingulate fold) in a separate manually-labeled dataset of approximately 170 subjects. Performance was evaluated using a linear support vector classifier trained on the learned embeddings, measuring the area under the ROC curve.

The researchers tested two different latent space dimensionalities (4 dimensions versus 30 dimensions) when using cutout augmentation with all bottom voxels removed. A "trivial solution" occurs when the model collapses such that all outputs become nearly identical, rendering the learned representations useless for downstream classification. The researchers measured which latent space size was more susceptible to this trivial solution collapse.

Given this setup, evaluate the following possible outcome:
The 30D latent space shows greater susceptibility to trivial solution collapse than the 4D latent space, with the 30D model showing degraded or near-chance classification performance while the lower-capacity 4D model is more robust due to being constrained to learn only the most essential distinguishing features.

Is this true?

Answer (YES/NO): NO